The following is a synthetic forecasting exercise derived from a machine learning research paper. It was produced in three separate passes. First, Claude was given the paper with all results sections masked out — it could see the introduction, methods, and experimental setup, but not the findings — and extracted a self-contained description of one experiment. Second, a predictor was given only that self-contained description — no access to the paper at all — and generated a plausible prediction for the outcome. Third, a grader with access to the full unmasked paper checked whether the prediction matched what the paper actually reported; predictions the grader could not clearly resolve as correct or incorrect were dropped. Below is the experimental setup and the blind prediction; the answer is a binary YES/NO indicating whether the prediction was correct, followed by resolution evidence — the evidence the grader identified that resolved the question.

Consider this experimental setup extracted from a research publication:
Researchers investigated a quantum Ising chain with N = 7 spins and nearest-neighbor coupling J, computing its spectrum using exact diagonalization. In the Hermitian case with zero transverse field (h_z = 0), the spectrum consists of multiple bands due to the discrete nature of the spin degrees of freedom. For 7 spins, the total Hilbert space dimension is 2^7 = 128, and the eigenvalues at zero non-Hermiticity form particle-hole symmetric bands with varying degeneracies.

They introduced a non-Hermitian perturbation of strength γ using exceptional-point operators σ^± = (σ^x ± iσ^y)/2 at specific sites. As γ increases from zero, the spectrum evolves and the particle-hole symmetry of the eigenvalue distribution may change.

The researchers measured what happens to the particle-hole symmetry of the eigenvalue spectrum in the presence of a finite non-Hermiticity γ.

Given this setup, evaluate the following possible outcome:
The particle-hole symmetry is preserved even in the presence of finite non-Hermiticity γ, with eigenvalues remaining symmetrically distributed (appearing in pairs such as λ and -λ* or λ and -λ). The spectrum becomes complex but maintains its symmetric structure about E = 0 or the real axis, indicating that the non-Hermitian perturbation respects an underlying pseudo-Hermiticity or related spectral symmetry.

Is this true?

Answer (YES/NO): NO